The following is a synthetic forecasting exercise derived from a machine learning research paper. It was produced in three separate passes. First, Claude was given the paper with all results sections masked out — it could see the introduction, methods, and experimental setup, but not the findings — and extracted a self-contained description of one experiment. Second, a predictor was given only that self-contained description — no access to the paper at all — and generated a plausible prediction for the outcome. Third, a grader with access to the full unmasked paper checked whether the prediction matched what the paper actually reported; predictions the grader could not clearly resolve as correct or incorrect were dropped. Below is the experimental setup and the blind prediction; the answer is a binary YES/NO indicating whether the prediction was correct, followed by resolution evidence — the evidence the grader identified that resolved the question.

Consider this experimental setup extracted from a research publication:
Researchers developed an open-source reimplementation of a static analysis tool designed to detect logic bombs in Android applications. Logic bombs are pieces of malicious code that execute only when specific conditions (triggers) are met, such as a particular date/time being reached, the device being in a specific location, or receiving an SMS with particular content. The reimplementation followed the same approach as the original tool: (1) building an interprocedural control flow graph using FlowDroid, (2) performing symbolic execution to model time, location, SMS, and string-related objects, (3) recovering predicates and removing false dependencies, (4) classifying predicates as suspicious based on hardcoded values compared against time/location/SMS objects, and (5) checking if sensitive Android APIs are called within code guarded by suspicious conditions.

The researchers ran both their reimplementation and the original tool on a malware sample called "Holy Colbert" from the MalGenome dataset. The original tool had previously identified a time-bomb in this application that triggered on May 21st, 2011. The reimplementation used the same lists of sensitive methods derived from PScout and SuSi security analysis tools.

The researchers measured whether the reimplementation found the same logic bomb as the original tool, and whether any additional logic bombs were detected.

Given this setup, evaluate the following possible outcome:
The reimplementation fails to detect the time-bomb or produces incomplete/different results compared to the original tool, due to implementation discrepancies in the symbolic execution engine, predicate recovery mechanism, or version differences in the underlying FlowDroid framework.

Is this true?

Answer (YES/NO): NO